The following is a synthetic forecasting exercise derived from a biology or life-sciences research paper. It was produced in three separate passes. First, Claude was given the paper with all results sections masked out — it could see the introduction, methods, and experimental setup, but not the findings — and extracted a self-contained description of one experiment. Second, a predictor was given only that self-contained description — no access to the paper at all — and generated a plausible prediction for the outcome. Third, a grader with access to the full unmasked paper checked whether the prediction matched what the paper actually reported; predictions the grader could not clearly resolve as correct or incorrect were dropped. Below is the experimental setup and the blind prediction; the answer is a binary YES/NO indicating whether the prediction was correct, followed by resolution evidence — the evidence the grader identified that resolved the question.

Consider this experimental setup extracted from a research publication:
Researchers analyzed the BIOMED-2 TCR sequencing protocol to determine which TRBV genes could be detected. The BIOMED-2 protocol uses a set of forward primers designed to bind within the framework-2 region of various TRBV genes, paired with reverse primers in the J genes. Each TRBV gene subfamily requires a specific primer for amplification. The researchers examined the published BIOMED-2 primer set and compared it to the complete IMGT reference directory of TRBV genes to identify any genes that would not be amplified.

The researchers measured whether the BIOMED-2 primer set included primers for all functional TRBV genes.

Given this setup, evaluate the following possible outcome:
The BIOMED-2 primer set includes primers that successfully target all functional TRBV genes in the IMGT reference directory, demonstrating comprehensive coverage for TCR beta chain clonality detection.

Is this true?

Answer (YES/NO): NO